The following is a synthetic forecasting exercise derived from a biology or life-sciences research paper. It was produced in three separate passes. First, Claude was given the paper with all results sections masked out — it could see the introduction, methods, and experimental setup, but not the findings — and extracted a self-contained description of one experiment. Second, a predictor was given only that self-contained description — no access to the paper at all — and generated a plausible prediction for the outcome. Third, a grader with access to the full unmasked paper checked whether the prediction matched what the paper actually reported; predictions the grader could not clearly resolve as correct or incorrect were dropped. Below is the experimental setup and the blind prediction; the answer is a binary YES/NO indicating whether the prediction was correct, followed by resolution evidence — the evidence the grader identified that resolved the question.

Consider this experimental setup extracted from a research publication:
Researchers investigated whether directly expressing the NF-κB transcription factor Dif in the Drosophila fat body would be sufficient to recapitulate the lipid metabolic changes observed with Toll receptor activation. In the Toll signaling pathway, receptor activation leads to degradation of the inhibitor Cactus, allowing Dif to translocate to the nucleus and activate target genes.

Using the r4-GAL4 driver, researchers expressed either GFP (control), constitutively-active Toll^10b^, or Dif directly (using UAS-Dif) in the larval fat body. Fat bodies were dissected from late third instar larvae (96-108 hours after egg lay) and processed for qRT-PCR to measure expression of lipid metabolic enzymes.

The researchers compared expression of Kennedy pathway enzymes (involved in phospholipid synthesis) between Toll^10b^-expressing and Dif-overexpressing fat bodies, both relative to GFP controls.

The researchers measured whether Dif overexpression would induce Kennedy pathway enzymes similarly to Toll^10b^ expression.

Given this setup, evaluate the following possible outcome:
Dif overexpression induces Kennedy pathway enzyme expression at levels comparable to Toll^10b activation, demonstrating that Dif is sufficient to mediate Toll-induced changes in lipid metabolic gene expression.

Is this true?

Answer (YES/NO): YES